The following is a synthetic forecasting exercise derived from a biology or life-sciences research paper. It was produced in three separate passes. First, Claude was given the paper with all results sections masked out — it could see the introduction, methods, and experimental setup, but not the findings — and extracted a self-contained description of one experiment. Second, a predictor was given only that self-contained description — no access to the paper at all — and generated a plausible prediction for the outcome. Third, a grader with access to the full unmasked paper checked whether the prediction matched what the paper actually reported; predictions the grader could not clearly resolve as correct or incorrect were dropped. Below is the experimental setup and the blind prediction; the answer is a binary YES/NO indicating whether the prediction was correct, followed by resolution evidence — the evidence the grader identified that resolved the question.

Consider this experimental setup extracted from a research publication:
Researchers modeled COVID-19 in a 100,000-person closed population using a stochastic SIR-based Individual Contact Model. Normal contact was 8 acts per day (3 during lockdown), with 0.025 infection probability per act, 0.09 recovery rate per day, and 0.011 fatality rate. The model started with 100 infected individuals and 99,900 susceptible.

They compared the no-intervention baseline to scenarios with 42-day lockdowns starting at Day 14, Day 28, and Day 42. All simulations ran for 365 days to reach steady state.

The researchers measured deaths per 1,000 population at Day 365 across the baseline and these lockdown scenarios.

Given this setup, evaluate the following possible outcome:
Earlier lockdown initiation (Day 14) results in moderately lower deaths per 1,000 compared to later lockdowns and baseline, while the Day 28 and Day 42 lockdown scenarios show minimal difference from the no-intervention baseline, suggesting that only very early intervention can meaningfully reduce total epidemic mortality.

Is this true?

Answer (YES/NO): NO